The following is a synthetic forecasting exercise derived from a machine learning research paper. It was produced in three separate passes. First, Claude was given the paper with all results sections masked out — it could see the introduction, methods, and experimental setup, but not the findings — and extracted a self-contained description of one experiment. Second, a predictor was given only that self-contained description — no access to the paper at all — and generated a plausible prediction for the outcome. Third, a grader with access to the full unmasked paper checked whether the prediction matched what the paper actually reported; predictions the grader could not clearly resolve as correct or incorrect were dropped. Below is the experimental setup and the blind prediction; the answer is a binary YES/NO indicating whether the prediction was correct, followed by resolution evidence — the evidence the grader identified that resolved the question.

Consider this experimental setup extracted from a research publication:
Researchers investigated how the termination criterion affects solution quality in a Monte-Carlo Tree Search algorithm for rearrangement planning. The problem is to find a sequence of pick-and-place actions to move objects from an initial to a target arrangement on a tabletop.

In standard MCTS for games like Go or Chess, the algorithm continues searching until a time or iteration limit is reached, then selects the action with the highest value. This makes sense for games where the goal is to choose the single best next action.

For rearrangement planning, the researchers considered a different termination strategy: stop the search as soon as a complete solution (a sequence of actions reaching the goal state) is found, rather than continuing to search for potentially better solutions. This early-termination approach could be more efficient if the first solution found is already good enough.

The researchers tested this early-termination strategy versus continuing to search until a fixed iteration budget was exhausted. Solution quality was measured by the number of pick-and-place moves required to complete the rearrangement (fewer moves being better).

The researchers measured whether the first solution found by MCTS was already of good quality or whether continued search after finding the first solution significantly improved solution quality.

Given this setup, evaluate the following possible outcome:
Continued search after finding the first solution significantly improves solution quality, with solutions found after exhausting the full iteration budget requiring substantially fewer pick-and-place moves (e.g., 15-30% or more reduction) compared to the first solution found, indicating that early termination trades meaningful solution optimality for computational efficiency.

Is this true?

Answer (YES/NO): NO